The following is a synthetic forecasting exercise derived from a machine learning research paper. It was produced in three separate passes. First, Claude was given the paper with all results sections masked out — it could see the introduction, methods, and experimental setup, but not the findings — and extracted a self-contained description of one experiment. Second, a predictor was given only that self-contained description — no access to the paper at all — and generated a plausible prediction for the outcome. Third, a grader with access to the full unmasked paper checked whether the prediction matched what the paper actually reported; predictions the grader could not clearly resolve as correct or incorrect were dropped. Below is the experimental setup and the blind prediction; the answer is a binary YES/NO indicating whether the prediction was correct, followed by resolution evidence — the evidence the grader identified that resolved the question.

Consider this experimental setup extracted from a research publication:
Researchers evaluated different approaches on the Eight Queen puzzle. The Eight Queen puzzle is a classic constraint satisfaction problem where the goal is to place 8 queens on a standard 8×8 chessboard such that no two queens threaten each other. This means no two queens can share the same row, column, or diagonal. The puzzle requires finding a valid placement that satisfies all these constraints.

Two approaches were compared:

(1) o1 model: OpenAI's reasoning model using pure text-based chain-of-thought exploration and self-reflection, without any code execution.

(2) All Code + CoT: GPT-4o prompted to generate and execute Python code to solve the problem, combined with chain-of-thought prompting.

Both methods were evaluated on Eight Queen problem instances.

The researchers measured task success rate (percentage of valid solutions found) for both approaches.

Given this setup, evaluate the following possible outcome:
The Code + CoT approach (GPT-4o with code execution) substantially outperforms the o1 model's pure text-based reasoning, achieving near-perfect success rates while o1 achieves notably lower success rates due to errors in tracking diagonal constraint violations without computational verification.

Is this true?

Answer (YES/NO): NO